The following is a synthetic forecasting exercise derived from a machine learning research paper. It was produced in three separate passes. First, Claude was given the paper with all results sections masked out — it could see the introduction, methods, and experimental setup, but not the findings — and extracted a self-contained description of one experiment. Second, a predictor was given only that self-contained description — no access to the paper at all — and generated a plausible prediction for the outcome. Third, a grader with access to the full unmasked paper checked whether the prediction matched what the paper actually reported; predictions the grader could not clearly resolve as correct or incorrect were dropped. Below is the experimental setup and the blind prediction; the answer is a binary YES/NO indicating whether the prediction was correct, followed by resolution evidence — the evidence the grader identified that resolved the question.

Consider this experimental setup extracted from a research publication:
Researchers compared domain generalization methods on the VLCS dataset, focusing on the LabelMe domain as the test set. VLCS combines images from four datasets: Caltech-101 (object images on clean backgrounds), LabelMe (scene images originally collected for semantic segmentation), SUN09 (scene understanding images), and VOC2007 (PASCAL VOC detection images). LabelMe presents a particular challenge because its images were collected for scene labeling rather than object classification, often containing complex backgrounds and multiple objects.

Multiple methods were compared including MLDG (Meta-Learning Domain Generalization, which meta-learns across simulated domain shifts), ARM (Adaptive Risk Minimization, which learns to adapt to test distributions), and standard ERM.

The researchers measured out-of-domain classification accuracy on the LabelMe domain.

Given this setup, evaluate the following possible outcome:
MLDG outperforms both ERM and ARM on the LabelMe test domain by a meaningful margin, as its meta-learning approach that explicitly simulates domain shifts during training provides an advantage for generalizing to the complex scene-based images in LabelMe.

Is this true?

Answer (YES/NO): NO